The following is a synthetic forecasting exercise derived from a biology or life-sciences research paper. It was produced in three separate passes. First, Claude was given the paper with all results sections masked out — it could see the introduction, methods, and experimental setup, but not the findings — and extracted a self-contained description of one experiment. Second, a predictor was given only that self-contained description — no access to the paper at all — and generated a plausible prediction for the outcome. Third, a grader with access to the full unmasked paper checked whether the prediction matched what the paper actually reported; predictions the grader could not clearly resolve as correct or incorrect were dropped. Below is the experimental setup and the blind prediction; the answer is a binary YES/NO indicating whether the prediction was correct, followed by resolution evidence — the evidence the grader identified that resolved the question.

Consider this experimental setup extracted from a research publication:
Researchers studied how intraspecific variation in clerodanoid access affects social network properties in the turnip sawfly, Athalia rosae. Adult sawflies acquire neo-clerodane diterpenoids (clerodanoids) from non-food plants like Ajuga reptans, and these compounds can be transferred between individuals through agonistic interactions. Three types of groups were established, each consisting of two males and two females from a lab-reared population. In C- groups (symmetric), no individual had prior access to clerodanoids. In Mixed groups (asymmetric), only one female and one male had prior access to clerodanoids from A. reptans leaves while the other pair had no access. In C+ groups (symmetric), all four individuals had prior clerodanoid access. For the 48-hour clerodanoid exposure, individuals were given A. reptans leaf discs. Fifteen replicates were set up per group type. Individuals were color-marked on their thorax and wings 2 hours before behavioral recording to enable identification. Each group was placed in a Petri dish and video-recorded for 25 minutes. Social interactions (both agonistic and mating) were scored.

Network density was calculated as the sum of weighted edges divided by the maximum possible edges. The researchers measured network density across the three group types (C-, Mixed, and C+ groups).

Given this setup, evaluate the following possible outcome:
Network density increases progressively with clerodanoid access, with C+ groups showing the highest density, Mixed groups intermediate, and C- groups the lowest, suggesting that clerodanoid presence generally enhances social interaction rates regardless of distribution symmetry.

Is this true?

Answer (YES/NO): NO